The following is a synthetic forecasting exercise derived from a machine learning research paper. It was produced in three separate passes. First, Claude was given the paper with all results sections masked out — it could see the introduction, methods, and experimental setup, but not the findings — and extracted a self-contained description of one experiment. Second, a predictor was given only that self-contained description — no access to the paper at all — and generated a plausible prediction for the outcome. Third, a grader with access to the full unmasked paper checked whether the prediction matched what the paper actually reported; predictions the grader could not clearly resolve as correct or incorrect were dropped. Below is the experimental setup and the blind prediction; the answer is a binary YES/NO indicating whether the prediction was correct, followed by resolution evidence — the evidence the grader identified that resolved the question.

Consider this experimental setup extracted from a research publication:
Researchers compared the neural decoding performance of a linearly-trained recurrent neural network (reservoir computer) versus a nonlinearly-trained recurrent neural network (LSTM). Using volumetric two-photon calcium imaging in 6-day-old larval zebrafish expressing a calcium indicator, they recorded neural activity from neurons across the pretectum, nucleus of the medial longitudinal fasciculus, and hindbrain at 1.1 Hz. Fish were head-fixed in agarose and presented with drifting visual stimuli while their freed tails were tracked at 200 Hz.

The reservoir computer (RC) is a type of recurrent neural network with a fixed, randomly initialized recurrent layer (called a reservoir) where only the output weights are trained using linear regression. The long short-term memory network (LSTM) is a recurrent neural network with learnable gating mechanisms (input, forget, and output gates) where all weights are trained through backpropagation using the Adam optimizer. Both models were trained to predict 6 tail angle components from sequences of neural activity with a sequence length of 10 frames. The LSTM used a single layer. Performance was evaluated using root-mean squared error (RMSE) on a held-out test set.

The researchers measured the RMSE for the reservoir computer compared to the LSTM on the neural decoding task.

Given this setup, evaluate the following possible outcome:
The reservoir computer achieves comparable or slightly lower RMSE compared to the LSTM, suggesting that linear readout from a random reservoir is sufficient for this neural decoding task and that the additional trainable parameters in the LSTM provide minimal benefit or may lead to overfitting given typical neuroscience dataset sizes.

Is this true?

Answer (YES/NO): NO